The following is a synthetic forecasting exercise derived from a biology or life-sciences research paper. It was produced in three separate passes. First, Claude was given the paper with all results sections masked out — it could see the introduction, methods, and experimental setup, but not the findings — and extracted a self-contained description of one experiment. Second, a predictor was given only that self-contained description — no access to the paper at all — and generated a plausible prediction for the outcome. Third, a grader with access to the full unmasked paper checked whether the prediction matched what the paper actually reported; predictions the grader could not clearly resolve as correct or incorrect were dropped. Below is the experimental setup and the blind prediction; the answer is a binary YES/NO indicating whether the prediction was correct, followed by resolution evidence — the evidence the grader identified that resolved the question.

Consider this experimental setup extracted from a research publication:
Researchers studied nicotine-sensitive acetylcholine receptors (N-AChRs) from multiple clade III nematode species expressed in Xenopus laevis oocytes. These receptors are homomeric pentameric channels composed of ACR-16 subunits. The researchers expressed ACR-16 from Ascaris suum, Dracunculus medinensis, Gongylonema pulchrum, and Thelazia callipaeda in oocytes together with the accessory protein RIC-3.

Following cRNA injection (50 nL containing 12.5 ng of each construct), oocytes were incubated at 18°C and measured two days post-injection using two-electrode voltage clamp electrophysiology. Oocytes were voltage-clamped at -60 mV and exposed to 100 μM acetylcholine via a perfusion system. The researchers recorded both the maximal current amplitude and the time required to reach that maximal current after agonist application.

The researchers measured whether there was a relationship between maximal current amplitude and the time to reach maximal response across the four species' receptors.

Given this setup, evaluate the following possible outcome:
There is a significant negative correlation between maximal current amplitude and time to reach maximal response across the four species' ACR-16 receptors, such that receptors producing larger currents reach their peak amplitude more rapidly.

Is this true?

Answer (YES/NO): YES